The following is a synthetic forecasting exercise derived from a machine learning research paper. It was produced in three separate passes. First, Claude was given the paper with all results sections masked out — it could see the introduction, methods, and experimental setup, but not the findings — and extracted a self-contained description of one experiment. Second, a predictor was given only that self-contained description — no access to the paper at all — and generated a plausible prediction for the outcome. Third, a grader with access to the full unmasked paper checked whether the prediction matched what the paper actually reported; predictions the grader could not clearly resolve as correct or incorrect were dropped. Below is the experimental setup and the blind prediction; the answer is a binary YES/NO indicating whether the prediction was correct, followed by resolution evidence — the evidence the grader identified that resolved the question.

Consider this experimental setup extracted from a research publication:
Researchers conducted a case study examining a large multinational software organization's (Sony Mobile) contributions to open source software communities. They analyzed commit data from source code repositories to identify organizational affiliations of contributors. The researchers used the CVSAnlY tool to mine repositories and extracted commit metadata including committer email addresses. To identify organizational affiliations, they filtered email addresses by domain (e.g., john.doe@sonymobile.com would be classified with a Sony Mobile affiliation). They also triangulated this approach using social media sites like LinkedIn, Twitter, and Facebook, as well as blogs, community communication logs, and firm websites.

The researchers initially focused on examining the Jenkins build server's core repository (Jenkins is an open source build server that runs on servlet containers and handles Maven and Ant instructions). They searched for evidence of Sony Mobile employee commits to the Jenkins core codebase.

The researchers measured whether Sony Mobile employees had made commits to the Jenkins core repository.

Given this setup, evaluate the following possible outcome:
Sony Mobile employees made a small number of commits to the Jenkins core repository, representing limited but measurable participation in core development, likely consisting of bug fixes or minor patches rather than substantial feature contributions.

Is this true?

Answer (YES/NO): NO